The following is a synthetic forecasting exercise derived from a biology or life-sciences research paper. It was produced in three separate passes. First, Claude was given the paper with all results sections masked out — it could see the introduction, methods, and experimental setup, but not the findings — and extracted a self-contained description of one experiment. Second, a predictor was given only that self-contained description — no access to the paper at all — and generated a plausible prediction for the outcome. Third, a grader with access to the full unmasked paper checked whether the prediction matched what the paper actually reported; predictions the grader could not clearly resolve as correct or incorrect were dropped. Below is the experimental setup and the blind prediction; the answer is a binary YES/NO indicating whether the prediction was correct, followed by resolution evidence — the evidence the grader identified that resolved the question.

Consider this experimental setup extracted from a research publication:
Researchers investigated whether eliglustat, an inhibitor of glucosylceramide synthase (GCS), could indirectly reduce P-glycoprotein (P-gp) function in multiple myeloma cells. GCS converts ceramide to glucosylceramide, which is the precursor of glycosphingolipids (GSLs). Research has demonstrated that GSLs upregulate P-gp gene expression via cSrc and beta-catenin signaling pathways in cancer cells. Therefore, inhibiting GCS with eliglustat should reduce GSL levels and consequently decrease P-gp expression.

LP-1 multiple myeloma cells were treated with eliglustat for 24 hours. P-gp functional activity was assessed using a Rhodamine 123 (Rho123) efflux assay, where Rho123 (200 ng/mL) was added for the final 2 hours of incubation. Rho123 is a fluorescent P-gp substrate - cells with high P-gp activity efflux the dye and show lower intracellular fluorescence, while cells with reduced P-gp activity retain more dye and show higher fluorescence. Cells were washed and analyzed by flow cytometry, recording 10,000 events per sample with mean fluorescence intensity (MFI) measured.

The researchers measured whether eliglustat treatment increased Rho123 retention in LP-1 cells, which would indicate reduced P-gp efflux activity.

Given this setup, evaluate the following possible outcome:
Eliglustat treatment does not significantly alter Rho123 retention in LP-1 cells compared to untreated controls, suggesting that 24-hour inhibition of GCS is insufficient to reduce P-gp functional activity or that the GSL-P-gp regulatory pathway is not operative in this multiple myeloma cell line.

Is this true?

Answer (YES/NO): YES